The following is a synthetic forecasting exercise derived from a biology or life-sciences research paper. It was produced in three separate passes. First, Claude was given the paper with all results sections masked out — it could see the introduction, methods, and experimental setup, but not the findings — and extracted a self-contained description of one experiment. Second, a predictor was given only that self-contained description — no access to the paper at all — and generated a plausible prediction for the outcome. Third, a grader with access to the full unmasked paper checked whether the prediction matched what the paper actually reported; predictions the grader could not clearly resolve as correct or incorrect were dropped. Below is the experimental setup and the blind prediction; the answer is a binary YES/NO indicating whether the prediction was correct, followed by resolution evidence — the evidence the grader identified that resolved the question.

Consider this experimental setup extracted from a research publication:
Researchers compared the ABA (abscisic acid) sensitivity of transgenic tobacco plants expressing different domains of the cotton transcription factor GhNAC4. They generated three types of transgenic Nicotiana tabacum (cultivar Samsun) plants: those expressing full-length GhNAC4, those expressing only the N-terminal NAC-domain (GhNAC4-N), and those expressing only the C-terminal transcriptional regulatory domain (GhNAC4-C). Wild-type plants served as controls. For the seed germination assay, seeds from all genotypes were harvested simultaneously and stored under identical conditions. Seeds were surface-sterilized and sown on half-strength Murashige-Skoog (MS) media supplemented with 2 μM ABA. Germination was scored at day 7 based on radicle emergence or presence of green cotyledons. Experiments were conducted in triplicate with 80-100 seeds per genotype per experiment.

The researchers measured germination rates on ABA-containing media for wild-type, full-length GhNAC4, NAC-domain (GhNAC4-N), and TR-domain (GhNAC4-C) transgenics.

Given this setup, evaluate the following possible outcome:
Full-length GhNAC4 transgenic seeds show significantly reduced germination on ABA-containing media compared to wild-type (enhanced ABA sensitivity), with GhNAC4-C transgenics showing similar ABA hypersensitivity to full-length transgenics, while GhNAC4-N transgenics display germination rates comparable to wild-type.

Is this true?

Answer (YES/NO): NO